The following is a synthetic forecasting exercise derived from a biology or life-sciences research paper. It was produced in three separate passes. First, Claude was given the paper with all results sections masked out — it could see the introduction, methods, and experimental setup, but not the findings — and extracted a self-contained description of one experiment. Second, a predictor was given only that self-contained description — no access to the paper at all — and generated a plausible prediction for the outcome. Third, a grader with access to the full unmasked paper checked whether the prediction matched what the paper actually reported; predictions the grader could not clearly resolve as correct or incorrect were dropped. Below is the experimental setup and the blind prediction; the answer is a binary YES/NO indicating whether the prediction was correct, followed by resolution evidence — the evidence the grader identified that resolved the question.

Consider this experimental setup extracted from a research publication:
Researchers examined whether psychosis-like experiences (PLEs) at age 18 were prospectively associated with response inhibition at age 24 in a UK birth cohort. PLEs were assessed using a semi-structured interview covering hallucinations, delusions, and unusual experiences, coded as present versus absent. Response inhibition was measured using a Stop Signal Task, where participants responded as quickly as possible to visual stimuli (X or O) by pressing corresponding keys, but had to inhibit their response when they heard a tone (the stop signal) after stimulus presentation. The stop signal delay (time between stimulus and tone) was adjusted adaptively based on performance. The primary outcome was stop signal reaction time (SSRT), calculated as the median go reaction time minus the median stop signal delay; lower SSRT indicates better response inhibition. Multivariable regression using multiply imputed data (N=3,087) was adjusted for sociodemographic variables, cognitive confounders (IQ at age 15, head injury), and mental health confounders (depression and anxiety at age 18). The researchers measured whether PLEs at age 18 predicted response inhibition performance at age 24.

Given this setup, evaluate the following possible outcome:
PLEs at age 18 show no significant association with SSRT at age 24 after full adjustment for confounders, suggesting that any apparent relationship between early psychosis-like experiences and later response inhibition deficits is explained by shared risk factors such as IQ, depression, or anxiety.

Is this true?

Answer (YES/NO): NO